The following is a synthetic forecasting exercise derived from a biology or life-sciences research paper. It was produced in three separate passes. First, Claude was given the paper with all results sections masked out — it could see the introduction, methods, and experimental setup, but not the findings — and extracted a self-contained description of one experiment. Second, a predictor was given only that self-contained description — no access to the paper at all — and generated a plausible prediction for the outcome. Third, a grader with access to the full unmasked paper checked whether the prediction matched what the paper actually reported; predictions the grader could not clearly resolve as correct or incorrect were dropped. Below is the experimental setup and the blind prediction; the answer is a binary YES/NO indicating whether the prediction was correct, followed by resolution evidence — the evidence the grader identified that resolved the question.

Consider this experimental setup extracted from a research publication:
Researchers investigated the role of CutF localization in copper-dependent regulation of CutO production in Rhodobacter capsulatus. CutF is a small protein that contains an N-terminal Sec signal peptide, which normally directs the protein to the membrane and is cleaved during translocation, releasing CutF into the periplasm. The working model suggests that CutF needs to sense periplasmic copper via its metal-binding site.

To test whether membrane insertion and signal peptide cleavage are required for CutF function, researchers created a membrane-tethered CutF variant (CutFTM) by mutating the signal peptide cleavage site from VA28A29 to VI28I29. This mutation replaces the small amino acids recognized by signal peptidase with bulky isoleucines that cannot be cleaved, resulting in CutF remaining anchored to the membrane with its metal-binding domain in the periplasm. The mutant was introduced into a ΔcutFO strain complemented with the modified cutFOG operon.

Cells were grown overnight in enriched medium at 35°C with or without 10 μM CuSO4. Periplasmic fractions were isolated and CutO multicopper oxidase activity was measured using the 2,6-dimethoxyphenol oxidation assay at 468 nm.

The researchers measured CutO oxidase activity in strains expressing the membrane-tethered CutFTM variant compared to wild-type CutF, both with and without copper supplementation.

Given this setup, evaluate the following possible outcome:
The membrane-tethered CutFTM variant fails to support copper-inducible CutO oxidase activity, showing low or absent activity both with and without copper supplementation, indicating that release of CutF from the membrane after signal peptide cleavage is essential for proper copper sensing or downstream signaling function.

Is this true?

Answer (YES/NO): NO